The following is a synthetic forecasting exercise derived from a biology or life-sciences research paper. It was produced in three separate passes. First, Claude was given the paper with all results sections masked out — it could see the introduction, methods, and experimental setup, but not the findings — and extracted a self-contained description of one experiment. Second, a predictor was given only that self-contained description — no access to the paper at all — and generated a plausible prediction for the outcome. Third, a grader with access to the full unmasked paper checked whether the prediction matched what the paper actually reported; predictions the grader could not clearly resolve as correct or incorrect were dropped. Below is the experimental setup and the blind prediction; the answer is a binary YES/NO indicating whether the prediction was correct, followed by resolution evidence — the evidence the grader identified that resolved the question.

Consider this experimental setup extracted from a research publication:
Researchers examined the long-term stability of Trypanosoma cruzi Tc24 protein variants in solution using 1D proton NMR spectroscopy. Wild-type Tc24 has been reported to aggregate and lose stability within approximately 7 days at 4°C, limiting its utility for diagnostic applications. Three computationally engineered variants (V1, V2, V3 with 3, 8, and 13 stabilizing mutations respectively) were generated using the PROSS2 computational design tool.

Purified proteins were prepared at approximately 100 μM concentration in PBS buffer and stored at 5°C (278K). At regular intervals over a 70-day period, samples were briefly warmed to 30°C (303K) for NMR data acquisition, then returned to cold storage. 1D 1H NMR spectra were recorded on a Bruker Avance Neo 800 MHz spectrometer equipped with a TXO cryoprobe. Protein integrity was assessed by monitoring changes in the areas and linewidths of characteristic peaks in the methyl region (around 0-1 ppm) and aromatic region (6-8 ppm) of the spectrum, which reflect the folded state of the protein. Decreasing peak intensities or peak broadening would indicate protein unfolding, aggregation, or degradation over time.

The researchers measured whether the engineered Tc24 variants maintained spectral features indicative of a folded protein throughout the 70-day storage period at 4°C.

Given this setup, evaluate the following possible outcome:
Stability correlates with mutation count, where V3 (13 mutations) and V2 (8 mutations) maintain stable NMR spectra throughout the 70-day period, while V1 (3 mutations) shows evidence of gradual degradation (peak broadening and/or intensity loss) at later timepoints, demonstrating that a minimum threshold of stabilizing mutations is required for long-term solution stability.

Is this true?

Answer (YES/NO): NO